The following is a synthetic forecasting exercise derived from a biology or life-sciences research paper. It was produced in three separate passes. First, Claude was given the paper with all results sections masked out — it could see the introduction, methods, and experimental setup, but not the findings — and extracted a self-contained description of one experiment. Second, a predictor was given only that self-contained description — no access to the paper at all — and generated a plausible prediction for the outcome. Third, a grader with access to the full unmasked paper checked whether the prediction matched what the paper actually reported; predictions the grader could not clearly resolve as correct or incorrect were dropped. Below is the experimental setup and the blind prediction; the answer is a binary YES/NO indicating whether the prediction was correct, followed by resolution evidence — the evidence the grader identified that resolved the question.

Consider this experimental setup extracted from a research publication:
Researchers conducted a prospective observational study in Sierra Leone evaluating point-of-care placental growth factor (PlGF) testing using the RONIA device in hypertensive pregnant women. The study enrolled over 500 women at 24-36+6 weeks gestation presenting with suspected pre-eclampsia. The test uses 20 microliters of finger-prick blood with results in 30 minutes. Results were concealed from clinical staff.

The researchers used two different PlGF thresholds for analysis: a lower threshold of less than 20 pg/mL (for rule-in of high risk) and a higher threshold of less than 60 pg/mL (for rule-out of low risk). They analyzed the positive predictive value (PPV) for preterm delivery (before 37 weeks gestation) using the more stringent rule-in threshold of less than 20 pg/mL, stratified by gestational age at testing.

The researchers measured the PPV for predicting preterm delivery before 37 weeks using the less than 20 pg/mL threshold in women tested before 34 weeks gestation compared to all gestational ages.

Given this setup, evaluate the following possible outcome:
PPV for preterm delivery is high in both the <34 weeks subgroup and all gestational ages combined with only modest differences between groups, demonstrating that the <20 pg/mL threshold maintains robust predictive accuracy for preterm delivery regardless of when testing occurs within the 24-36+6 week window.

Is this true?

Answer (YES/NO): NO